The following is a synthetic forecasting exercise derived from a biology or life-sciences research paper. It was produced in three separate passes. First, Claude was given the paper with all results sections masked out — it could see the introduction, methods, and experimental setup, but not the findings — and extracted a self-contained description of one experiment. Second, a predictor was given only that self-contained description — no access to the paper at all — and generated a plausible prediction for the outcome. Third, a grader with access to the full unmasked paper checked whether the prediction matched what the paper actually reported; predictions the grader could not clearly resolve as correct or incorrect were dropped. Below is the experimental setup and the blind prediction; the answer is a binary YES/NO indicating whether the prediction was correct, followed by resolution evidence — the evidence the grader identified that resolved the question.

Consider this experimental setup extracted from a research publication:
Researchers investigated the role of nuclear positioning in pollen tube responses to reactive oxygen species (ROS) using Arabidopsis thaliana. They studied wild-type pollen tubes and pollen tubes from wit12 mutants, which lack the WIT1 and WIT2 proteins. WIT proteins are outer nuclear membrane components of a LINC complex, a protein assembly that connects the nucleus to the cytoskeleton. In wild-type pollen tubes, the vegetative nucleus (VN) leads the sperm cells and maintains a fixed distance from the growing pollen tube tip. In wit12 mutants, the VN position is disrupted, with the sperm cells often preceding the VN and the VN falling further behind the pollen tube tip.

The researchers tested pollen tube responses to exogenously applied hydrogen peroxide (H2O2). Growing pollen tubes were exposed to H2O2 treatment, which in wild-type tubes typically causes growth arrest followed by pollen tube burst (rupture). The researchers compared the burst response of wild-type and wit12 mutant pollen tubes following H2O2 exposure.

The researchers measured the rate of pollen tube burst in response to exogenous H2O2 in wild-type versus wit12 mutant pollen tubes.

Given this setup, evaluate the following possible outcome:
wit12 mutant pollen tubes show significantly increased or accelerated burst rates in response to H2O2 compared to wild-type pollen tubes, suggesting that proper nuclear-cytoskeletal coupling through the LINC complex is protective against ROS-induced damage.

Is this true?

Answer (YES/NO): NO